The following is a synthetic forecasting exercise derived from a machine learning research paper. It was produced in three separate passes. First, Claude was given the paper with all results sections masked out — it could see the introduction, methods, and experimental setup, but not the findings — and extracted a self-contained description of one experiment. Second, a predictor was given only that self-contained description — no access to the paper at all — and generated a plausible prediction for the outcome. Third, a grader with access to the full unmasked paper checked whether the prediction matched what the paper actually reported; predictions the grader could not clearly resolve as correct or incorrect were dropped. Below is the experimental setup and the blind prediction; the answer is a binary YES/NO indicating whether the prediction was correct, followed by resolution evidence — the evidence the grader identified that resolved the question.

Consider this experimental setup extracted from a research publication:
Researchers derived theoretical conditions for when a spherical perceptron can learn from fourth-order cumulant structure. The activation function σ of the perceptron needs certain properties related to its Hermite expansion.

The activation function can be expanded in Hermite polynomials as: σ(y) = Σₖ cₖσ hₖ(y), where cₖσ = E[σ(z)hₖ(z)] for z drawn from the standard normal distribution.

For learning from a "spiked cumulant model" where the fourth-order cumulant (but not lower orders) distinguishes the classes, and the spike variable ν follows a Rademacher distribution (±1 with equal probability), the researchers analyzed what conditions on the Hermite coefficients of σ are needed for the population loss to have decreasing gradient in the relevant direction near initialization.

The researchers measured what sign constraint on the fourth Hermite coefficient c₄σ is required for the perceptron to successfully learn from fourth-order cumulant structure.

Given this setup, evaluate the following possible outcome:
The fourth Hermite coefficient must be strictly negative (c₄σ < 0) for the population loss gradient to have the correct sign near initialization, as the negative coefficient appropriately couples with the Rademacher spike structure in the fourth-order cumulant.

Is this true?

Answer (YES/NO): YES